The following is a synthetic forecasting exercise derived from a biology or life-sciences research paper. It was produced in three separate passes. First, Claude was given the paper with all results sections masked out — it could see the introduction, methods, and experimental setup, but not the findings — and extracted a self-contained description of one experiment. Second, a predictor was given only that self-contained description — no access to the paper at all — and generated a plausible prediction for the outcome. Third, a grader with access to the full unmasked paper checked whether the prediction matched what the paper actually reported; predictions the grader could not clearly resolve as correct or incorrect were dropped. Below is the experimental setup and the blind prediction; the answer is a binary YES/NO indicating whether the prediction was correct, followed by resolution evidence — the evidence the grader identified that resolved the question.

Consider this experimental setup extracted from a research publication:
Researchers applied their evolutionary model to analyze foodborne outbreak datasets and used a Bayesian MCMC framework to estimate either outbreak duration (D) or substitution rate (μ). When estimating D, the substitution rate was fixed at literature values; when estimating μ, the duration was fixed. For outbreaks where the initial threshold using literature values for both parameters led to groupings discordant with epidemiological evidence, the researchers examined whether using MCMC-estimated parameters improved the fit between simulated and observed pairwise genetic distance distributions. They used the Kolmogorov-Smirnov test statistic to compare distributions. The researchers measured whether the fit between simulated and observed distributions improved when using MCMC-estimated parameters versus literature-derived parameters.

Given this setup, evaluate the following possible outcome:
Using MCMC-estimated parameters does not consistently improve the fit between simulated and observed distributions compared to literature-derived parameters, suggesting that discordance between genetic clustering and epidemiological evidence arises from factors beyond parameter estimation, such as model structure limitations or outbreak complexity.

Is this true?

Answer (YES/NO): NO